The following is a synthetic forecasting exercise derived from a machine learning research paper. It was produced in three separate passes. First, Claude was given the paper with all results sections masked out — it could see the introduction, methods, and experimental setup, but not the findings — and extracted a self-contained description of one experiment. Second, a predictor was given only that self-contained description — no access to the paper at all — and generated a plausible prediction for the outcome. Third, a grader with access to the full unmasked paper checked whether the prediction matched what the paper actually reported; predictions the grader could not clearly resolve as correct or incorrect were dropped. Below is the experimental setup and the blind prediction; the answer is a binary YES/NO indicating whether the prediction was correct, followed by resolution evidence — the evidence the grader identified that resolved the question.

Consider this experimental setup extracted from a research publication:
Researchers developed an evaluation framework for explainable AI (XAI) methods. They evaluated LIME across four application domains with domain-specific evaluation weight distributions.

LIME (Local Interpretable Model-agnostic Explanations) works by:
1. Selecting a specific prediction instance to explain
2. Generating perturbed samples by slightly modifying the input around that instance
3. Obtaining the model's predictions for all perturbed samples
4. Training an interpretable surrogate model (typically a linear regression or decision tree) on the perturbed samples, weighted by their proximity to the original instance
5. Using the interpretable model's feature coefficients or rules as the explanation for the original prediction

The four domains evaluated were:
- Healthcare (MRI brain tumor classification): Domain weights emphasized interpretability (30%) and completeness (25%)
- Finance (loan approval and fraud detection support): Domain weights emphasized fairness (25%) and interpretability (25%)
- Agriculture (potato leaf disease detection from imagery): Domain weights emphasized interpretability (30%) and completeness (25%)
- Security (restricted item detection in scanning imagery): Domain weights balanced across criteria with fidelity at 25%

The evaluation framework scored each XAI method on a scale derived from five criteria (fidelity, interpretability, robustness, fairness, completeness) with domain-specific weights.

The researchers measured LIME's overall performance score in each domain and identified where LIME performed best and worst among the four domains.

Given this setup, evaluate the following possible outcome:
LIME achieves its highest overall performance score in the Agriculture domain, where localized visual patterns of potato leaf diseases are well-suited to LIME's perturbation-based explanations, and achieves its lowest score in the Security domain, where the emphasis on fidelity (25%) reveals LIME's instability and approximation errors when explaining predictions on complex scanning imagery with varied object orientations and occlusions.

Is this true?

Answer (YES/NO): NO